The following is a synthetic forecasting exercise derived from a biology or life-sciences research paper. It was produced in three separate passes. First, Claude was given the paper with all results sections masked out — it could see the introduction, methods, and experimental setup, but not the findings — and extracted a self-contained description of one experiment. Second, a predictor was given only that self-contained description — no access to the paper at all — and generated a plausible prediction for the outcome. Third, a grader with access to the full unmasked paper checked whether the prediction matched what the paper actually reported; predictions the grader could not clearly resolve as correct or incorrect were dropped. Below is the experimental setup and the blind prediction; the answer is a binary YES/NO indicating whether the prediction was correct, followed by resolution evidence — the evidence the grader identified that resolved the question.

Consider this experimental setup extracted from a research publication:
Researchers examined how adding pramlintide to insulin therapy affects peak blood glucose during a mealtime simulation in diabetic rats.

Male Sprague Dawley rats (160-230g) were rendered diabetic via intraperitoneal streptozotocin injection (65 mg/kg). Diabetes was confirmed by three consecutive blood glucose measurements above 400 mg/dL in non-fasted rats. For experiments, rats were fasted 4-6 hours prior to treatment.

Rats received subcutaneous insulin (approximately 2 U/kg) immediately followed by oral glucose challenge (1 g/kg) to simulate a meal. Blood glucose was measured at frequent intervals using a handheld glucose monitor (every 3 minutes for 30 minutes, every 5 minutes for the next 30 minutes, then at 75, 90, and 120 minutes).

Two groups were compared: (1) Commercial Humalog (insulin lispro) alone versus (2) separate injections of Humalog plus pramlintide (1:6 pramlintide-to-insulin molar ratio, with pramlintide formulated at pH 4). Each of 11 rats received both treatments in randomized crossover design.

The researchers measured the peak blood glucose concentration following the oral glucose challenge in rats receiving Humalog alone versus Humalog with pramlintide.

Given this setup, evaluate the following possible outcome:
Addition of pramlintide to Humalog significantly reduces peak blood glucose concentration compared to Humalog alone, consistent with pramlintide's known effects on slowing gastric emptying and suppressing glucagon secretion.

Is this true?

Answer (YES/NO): NO